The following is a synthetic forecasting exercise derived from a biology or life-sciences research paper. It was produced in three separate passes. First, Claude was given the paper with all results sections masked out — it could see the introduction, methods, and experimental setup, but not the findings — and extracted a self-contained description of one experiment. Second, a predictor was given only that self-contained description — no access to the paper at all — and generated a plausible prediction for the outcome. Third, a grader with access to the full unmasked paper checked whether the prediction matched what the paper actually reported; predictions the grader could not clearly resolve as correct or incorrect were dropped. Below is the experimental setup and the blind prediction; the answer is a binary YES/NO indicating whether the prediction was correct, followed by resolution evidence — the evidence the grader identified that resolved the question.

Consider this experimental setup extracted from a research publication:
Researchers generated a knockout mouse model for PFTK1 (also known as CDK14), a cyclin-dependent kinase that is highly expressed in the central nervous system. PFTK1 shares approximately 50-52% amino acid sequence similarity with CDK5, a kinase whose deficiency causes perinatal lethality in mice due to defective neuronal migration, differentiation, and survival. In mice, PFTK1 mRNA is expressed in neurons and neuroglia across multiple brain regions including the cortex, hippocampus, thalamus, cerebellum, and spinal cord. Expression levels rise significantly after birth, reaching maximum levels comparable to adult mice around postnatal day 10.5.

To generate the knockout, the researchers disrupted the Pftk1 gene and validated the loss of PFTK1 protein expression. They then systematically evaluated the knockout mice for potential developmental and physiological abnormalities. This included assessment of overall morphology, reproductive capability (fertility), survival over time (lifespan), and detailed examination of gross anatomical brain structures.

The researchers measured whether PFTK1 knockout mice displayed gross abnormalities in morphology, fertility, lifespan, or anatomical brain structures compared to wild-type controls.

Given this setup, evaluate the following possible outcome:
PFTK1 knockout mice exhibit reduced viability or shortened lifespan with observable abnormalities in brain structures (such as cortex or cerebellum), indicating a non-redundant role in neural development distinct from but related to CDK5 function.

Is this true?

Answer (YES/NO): NO